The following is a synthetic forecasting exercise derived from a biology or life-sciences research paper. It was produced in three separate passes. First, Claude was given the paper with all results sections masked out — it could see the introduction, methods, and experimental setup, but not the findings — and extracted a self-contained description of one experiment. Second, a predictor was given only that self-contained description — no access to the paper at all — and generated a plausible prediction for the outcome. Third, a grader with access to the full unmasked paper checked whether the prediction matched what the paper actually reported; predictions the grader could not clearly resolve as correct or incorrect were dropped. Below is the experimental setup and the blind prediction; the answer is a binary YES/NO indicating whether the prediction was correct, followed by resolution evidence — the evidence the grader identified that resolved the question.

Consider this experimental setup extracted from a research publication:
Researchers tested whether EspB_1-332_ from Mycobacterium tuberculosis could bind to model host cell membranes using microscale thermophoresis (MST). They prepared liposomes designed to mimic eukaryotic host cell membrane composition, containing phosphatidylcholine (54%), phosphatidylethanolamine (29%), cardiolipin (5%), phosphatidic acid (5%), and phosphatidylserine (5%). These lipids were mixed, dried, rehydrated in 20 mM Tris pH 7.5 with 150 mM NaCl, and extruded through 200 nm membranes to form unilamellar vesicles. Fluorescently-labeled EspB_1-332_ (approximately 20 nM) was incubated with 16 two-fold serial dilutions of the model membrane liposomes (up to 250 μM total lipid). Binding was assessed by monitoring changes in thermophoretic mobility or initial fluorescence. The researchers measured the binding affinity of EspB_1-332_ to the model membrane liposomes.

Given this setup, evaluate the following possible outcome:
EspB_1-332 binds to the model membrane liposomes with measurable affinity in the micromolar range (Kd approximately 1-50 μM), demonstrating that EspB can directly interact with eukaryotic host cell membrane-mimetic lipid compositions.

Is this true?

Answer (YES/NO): YES